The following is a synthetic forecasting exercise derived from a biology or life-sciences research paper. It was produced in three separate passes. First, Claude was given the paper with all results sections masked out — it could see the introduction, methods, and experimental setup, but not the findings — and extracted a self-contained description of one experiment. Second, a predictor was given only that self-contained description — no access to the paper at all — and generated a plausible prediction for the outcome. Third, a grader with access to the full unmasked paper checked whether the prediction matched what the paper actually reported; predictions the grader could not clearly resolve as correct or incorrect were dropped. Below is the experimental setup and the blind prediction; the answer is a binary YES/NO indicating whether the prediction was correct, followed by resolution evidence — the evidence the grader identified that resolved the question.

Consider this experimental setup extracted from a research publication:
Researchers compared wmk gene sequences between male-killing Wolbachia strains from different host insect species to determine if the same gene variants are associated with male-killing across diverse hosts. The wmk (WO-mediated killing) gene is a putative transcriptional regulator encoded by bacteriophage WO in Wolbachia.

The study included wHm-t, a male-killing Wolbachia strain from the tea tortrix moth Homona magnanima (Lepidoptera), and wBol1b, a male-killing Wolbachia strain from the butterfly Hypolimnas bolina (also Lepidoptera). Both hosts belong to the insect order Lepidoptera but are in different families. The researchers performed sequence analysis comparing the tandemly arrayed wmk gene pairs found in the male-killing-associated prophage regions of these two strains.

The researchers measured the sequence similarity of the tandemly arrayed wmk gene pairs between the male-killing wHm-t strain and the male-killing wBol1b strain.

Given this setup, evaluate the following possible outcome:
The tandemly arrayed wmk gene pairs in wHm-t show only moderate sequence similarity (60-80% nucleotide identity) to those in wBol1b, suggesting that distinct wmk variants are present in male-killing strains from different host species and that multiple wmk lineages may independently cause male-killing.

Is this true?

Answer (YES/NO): NO